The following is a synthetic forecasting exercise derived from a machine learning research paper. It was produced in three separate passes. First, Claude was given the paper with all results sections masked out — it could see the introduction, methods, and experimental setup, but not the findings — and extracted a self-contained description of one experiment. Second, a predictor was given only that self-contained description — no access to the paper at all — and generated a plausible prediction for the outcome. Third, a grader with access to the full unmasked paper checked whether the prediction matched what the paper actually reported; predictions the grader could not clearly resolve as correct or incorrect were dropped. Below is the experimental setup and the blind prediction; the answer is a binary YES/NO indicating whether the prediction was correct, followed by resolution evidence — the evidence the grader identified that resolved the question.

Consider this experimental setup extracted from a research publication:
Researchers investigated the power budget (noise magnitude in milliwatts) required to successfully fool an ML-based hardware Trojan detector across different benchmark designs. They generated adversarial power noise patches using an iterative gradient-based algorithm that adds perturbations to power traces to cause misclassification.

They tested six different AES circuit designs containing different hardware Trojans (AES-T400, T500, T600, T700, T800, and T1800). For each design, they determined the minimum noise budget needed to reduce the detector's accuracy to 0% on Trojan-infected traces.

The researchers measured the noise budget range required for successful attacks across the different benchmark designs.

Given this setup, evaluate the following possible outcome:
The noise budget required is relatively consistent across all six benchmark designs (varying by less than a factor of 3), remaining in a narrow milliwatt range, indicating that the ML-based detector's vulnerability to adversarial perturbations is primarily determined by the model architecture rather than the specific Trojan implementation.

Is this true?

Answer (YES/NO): NO